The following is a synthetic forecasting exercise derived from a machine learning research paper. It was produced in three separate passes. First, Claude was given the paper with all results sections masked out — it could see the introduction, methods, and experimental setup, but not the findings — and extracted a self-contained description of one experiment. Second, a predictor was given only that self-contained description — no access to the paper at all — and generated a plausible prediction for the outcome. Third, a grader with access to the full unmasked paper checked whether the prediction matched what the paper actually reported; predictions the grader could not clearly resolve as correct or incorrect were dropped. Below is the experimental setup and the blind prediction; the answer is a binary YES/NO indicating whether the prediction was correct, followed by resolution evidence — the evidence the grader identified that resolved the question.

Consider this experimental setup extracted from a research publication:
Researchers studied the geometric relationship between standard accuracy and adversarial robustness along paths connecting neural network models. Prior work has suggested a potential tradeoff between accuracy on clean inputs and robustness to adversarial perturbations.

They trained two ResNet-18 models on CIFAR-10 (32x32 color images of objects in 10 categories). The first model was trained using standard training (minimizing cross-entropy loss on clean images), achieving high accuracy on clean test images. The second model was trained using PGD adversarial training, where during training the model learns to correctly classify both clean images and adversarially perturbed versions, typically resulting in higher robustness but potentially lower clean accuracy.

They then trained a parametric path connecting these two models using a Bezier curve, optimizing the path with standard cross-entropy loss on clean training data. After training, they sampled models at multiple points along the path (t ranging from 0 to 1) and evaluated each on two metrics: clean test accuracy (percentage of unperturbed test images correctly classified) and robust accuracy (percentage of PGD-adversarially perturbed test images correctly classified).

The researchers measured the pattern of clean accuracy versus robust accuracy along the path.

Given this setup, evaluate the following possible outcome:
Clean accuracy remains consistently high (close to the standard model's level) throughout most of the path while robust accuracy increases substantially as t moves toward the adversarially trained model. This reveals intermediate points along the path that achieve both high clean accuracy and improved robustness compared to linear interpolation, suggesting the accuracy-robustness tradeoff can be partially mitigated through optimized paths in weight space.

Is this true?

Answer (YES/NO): NO